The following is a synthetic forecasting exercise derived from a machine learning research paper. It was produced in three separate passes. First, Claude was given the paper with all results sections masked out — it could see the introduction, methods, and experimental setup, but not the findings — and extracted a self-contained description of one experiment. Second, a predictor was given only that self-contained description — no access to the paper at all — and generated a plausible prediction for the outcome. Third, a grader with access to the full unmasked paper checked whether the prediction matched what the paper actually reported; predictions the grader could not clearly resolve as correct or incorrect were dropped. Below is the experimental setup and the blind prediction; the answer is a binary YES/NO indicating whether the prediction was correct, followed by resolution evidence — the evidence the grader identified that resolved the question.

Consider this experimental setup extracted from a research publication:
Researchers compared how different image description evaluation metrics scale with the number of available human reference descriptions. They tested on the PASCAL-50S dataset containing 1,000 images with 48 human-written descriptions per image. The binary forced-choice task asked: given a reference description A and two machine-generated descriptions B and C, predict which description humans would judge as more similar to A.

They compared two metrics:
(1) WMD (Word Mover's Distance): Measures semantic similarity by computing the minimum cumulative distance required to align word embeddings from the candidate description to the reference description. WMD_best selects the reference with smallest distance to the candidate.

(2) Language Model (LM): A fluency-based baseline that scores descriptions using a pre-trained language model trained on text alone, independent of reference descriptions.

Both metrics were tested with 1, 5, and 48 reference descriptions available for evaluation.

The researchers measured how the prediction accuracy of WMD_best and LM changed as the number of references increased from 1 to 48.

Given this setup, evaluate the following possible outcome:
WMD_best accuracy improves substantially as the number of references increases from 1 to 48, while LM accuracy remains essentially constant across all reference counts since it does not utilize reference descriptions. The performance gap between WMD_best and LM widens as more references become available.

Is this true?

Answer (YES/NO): NO